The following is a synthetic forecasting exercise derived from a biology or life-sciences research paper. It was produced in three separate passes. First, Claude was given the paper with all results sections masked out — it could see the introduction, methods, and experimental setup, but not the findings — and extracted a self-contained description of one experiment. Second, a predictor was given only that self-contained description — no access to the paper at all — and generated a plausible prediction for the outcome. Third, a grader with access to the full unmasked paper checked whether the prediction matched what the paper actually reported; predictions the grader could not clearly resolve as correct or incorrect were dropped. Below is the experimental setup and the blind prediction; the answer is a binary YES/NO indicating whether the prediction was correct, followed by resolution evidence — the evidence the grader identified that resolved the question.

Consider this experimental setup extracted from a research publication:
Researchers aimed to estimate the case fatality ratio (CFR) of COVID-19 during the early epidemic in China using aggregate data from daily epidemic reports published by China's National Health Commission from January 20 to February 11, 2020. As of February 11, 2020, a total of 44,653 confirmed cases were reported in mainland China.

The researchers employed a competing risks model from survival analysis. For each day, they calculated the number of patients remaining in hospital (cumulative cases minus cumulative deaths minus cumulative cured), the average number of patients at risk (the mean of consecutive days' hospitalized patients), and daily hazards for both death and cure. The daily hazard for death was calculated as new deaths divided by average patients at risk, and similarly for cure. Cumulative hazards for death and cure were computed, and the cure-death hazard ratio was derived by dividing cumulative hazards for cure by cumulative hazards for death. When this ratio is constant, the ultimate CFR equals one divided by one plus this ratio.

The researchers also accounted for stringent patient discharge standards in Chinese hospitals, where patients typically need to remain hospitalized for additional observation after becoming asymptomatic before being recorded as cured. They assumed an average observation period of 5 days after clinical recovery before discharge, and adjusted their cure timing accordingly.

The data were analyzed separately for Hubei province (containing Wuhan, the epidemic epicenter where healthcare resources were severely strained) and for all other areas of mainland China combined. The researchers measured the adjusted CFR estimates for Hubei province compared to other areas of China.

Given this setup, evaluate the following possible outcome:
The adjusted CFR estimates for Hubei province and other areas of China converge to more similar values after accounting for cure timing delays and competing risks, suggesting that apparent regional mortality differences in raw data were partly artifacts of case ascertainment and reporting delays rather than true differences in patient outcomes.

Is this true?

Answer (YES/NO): NO